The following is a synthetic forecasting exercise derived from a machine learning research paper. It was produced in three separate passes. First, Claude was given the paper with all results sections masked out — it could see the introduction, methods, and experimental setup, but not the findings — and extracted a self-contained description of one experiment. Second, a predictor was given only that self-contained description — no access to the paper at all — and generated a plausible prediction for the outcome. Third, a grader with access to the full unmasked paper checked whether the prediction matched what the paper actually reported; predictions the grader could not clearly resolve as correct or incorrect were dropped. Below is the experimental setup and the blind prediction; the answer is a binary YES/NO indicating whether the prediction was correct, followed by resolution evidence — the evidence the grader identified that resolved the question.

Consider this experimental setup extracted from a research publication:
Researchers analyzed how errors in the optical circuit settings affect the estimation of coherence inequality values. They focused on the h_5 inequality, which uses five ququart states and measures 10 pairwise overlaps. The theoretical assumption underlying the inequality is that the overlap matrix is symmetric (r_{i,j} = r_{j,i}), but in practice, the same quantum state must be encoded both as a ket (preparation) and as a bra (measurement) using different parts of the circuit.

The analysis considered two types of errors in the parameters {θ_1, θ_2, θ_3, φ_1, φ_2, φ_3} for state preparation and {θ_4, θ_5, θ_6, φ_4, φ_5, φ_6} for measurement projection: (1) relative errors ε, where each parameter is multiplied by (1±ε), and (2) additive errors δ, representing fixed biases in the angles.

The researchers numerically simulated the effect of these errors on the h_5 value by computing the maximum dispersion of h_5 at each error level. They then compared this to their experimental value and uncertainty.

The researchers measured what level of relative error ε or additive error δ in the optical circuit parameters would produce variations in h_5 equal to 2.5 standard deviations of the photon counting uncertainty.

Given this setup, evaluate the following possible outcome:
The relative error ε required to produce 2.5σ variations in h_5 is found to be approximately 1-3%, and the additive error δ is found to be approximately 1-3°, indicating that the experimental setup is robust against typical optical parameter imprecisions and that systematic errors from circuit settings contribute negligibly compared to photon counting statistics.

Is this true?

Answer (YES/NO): NO